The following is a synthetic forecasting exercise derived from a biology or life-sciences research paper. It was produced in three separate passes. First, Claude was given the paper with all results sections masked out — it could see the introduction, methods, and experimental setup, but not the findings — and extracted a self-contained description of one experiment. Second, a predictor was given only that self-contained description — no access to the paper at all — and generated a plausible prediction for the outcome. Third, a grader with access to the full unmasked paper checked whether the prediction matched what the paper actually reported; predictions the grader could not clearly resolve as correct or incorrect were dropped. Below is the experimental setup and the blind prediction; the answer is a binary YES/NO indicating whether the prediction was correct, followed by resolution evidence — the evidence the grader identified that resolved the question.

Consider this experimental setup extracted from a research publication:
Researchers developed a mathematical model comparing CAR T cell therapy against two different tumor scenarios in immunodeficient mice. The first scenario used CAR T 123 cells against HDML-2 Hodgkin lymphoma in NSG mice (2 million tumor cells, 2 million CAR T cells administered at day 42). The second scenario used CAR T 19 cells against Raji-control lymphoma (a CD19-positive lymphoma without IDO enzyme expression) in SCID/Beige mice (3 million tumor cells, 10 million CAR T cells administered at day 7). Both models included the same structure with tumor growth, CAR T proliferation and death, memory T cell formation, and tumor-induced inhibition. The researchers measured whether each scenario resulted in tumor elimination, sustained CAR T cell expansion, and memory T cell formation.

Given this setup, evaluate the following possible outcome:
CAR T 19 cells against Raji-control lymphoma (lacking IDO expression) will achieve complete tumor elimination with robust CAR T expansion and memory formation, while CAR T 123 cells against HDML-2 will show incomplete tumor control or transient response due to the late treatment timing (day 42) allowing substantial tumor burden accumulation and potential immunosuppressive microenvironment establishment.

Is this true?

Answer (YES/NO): NO